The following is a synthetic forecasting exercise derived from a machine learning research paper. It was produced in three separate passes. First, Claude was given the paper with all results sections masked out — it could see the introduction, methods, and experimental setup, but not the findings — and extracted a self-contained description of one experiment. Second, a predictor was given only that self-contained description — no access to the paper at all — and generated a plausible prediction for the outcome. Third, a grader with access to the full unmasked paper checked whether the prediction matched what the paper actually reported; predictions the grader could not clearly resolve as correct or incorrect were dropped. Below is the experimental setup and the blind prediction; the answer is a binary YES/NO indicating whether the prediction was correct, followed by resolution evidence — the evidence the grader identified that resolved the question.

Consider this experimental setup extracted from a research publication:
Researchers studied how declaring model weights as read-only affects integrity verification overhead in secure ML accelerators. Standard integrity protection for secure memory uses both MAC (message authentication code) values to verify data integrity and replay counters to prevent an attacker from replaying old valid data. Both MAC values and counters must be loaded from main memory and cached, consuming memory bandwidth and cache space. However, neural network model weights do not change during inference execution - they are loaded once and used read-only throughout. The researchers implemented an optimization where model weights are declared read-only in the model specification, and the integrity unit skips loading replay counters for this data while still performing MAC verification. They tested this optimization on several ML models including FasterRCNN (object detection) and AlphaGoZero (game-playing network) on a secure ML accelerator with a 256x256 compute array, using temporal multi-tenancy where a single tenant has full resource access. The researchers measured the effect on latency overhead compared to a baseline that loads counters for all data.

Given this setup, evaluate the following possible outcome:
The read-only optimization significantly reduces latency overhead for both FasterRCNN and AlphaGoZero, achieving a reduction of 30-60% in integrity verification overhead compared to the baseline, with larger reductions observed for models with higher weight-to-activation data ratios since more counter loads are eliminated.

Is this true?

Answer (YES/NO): NO